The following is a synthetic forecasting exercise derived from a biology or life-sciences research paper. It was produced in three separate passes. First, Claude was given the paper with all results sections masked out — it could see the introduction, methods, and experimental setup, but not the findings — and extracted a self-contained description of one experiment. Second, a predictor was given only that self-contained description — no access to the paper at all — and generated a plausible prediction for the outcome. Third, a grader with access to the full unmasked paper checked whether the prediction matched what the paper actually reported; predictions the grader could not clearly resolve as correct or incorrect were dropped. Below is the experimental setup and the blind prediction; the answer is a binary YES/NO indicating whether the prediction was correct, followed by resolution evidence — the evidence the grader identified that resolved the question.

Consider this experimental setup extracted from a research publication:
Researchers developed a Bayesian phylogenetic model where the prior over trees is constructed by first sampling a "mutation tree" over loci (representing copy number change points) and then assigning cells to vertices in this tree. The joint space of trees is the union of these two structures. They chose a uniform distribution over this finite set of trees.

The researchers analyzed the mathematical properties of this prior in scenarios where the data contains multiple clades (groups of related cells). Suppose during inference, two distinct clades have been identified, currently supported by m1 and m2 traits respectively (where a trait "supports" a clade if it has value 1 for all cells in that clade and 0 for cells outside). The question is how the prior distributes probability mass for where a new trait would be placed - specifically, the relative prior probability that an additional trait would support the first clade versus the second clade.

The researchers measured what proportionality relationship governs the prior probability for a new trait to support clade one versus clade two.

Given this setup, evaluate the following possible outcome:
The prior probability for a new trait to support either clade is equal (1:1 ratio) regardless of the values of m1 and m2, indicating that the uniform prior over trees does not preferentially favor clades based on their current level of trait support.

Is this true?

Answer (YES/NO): NO